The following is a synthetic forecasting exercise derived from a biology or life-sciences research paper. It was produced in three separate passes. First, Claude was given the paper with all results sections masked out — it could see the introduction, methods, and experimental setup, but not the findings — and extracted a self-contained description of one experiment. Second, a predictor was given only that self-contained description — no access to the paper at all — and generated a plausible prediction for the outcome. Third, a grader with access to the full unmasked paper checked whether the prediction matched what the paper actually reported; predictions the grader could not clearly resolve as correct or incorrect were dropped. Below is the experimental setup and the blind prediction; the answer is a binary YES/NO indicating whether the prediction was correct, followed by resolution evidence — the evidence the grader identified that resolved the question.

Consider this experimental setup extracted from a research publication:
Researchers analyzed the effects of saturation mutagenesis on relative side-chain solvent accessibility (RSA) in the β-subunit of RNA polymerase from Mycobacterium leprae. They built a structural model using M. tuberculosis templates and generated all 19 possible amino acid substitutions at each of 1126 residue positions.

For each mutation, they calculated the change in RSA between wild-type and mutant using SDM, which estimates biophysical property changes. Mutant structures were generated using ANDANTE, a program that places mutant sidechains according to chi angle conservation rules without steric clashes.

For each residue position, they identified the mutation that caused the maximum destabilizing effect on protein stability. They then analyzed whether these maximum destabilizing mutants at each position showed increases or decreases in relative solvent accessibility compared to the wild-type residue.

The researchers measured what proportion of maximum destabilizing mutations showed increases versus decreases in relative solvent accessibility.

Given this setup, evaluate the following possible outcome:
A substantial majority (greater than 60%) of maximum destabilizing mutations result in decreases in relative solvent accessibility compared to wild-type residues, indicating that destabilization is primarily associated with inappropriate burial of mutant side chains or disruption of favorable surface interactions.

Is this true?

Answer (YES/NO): NO